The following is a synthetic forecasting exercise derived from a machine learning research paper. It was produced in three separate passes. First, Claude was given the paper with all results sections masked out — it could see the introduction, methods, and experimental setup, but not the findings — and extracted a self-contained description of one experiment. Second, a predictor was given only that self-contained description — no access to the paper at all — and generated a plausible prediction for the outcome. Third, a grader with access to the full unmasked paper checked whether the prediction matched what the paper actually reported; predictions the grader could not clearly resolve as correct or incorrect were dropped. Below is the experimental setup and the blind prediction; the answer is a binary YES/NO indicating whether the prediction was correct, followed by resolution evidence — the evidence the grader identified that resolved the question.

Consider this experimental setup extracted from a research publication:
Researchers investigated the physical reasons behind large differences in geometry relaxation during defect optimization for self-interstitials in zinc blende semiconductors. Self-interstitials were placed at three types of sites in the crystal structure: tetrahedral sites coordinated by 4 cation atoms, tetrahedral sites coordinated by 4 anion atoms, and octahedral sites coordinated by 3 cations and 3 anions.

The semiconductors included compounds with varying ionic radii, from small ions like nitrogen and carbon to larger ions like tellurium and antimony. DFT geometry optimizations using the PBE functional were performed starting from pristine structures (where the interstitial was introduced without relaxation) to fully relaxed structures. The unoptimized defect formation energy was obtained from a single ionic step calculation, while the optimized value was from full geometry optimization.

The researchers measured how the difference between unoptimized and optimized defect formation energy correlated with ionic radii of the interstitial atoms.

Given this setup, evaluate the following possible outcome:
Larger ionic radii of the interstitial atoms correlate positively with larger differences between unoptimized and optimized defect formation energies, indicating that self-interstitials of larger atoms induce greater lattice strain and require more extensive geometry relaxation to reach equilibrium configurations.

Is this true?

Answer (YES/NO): YES